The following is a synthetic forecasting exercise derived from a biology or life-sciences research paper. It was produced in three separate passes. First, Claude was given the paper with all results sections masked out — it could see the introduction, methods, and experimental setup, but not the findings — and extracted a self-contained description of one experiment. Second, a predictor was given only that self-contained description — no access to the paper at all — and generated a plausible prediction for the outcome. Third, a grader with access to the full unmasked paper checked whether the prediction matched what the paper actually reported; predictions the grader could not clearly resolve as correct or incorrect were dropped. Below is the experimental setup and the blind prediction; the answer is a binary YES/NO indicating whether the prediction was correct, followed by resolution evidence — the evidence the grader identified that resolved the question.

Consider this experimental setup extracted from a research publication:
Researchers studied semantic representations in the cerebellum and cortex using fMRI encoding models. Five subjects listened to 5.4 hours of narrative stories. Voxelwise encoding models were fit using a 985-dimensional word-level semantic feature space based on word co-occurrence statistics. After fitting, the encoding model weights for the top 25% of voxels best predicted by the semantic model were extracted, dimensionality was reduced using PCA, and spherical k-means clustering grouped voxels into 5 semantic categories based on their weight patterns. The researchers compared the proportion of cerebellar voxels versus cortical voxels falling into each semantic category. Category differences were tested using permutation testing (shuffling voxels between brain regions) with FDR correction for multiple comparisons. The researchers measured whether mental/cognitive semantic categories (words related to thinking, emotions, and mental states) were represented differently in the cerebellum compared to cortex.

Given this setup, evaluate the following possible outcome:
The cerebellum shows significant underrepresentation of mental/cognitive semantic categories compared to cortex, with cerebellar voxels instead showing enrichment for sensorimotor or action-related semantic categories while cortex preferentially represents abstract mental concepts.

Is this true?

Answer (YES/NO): NO